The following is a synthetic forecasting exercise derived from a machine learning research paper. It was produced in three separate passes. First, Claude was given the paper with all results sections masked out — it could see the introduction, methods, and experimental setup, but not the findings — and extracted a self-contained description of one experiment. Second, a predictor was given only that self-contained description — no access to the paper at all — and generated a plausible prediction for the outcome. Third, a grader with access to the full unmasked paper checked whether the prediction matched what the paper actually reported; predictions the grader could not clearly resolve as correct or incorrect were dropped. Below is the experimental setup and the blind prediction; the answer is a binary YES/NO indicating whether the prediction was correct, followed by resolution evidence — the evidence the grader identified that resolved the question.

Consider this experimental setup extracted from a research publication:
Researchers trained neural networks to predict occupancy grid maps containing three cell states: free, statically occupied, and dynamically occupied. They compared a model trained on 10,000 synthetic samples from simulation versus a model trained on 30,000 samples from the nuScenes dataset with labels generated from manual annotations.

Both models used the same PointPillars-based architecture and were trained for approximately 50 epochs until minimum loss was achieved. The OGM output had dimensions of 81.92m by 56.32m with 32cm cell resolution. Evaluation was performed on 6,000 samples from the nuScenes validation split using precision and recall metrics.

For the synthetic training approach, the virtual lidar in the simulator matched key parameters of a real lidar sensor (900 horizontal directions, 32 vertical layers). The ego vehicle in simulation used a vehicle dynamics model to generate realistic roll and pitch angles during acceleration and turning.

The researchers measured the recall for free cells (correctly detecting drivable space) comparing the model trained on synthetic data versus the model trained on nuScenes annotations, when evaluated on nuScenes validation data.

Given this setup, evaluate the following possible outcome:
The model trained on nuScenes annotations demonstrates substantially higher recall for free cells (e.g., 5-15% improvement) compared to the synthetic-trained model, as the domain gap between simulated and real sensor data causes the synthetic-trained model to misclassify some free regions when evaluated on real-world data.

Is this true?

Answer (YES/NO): NO